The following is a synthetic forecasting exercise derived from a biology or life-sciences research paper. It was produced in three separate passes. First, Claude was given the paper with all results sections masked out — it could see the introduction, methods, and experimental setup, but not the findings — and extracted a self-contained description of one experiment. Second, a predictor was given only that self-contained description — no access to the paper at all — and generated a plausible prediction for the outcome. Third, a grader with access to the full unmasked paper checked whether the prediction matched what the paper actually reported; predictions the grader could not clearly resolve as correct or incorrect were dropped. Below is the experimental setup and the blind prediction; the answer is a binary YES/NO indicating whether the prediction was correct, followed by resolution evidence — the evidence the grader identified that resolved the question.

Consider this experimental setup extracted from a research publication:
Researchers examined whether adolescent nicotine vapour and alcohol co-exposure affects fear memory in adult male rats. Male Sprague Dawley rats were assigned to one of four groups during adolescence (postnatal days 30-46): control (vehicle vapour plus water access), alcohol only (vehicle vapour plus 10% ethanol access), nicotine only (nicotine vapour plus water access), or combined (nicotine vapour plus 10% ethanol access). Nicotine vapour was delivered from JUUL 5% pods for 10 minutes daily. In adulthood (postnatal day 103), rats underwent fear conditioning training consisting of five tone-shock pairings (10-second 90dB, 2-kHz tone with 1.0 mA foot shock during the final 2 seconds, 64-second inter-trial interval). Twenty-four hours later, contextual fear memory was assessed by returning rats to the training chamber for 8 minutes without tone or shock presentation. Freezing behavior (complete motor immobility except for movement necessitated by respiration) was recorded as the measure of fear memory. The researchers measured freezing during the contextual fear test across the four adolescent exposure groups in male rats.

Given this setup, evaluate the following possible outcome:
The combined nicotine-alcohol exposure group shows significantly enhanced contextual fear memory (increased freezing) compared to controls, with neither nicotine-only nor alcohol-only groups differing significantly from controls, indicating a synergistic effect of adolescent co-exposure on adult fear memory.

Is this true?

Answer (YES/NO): NO